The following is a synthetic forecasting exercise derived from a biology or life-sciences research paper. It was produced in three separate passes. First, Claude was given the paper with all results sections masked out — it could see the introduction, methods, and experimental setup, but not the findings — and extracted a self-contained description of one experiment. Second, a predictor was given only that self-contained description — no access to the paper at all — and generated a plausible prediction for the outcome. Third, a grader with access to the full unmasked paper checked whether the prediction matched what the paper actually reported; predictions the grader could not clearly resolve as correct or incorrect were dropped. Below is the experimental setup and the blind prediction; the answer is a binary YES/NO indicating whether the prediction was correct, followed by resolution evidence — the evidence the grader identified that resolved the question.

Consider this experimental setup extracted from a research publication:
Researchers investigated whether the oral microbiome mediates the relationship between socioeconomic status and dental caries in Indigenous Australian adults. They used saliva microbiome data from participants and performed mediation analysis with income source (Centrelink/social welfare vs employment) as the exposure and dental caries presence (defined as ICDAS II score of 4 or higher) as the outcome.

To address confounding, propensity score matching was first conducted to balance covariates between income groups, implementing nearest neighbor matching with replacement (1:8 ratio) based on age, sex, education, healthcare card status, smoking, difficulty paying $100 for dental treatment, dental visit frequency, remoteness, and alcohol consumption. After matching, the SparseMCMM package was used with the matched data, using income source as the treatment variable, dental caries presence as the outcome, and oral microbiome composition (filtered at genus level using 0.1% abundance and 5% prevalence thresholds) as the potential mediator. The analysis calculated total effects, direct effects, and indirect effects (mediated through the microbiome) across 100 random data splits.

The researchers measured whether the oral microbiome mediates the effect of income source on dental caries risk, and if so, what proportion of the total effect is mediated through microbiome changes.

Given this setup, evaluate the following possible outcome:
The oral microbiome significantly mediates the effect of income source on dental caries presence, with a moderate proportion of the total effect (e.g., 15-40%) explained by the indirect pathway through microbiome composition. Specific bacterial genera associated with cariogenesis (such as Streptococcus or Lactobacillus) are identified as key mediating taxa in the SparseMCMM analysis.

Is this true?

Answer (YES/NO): NO